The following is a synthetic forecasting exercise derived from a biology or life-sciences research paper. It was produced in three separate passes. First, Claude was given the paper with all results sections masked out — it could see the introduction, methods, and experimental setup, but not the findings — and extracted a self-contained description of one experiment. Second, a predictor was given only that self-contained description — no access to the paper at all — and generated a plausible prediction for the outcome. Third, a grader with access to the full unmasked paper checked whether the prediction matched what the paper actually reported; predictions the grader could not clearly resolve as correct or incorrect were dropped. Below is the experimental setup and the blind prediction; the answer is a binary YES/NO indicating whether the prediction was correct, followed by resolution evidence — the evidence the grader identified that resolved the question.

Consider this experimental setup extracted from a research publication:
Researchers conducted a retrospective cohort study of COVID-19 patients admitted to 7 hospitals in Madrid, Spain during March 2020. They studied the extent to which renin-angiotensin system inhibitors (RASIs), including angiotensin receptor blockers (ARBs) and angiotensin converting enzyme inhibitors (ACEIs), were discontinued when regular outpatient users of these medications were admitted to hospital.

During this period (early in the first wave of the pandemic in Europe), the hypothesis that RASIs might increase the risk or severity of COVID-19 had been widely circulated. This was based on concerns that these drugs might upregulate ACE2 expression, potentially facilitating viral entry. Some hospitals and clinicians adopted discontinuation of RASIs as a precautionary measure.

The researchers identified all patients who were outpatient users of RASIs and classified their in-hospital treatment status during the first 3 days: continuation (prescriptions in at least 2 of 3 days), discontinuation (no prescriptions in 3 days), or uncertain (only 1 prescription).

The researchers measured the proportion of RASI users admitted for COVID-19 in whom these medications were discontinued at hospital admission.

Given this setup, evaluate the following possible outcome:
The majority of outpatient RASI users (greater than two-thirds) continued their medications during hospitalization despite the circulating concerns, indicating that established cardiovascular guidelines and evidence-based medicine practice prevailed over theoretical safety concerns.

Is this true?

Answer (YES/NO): NO